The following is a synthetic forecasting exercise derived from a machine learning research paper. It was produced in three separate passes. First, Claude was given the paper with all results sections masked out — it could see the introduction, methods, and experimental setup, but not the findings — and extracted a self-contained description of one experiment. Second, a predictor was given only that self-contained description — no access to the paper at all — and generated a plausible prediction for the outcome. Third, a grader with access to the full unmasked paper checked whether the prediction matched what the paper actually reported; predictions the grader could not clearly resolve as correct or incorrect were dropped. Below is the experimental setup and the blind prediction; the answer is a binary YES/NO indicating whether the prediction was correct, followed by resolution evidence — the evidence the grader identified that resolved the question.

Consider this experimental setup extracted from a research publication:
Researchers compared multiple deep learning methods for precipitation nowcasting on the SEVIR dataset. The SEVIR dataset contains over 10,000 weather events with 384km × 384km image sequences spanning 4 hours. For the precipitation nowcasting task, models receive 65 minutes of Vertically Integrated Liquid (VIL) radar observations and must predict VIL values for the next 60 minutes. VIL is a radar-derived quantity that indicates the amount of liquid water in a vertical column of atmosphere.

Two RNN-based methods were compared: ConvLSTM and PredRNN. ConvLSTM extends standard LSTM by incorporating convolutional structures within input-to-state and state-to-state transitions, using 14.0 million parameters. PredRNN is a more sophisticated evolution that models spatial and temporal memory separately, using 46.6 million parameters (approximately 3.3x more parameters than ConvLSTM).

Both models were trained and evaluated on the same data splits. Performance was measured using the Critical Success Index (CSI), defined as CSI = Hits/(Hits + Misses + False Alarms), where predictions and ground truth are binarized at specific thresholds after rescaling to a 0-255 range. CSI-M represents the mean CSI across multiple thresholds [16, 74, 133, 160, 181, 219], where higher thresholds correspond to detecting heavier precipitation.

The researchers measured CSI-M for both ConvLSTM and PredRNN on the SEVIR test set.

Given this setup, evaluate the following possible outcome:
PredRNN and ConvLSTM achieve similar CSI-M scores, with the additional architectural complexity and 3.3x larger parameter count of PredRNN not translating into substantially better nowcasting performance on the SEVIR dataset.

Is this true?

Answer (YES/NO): YES